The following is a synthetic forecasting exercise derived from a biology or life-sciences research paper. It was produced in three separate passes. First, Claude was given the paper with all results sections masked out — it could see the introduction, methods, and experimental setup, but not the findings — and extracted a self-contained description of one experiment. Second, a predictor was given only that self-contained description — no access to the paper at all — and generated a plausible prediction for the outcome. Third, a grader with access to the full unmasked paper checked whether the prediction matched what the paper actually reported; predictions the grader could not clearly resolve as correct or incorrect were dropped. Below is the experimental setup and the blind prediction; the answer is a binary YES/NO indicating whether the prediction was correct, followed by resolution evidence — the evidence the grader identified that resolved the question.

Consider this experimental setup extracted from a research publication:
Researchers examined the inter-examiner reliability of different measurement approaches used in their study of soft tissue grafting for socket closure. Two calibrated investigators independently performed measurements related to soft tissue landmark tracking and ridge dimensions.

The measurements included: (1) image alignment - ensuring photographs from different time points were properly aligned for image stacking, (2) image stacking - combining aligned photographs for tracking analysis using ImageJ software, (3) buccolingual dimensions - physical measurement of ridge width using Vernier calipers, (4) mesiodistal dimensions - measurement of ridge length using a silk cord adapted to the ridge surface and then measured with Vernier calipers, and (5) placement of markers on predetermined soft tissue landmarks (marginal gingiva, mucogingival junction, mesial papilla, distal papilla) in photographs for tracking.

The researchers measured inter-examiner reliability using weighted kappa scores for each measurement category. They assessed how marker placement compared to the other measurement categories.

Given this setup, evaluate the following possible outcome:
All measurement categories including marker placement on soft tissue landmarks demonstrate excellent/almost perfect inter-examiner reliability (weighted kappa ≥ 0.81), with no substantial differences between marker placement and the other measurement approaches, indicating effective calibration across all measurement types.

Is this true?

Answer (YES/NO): NO